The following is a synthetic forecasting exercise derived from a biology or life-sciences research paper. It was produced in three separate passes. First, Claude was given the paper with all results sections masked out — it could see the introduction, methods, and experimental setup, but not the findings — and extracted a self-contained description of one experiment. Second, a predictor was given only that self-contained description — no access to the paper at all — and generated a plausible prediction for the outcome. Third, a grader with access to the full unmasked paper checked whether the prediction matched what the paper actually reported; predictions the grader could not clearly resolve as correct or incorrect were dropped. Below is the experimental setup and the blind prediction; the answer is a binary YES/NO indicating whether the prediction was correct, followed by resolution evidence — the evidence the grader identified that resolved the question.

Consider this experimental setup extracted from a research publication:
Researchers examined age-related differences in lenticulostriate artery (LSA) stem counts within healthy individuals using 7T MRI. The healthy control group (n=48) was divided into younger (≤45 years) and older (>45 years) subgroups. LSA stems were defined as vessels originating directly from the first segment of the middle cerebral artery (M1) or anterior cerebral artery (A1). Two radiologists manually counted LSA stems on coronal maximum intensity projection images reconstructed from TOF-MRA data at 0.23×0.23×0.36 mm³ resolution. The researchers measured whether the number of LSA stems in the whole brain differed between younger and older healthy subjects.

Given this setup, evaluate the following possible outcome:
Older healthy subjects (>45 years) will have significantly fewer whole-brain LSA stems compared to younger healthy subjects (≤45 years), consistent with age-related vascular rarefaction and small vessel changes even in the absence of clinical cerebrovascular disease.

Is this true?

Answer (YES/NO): NO